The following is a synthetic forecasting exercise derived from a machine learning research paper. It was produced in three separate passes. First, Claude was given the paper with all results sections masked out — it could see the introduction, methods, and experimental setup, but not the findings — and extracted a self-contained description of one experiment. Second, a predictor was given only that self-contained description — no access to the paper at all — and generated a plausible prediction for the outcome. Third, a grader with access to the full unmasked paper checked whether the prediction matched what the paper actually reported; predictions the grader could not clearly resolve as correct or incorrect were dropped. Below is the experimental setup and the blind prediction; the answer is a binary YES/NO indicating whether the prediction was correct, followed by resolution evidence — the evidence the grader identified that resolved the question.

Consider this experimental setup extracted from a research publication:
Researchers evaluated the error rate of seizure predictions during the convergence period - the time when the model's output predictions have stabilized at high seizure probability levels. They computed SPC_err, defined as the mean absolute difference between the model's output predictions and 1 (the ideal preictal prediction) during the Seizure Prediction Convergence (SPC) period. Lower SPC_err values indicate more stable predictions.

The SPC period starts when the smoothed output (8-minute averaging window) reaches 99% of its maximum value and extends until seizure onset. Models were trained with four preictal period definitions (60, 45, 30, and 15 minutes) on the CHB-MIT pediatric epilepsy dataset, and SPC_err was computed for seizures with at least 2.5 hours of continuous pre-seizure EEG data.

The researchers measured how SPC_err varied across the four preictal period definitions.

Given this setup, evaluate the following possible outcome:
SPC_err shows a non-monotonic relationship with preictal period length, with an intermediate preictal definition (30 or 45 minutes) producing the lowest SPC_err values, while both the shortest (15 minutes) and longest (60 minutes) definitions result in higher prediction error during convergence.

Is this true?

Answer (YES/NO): NO